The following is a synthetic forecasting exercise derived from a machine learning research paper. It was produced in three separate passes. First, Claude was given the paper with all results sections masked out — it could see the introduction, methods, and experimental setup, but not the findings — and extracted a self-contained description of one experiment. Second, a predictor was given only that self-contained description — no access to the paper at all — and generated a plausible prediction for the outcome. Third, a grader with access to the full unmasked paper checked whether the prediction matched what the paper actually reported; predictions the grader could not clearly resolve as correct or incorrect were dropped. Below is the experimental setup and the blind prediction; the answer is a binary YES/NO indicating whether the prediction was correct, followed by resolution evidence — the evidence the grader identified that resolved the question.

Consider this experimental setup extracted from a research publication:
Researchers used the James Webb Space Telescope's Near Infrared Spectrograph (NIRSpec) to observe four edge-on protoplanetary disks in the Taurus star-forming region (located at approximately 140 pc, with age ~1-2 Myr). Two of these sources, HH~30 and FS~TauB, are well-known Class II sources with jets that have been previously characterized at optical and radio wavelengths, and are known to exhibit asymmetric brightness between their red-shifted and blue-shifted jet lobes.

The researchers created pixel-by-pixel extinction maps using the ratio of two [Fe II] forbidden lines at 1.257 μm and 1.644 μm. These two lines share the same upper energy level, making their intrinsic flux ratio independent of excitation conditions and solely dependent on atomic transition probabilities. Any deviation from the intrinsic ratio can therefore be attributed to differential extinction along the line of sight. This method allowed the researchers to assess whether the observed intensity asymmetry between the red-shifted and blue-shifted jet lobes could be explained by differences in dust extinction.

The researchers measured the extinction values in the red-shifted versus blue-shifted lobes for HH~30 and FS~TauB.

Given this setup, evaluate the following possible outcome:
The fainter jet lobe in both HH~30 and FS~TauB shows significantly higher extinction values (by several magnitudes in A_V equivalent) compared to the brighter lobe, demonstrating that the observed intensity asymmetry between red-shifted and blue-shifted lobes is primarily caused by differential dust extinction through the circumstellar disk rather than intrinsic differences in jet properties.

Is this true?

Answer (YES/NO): NO